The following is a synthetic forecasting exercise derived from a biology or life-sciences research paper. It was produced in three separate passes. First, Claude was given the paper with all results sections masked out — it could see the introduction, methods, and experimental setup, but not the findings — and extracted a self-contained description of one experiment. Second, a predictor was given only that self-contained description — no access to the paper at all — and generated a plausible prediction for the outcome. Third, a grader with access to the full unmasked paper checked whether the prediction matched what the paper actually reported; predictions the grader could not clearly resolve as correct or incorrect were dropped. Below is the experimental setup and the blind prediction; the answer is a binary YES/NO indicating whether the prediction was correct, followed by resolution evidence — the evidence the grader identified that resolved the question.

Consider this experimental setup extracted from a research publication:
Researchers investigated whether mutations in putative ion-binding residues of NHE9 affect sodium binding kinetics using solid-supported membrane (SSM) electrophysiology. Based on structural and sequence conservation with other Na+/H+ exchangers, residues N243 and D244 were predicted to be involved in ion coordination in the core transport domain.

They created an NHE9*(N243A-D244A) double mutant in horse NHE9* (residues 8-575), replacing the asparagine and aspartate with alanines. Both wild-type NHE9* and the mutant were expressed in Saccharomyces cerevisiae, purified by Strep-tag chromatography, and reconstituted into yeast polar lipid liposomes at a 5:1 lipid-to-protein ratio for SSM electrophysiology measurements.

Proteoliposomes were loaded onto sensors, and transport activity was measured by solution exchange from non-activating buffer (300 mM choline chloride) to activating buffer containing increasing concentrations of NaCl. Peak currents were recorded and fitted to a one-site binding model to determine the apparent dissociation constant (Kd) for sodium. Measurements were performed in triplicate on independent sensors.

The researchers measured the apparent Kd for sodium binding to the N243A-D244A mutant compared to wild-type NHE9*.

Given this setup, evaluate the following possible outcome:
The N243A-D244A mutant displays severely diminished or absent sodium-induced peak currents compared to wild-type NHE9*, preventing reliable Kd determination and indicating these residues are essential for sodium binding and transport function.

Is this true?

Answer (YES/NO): YES